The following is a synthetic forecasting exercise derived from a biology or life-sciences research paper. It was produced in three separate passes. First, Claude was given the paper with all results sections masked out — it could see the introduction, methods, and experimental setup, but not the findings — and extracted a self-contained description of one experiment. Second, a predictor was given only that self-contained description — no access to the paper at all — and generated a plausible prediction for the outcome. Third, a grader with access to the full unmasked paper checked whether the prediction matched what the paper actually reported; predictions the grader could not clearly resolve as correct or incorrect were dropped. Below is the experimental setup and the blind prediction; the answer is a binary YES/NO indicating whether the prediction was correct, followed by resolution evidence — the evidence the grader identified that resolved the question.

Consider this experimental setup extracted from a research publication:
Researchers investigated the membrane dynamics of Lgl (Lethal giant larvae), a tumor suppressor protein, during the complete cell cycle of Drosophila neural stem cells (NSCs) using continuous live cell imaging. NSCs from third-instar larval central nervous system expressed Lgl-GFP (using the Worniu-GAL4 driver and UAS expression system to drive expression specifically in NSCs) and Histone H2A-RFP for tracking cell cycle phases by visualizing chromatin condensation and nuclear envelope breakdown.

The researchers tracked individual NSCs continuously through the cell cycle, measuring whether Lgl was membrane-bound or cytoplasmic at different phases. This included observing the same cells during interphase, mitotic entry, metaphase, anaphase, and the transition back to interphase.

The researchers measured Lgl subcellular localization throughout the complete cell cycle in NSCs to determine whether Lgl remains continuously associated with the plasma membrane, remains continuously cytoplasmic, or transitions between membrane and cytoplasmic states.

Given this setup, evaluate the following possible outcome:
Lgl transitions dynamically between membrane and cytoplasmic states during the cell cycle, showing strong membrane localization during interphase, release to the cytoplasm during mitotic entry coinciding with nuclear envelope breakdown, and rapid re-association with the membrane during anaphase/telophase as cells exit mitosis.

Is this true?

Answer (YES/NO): NO